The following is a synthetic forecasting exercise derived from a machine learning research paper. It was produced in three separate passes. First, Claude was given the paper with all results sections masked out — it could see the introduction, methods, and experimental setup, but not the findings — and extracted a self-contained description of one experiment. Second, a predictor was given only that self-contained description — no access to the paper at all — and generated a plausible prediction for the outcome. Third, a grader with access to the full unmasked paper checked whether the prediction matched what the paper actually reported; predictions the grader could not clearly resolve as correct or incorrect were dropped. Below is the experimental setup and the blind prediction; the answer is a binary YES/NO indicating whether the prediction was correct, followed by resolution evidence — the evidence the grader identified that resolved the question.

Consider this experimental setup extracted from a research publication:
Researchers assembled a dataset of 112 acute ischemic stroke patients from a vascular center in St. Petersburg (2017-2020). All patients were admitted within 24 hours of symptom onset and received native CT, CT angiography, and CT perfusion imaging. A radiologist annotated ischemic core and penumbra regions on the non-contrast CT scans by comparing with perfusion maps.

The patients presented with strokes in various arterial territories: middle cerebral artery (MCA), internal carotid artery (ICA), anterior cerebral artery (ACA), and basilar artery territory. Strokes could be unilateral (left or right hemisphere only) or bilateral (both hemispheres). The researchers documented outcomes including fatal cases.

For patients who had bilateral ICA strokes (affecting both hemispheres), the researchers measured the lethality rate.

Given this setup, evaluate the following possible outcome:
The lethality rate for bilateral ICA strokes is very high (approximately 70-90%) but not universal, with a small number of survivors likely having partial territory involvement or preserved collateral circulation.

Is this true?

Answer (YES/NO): NO